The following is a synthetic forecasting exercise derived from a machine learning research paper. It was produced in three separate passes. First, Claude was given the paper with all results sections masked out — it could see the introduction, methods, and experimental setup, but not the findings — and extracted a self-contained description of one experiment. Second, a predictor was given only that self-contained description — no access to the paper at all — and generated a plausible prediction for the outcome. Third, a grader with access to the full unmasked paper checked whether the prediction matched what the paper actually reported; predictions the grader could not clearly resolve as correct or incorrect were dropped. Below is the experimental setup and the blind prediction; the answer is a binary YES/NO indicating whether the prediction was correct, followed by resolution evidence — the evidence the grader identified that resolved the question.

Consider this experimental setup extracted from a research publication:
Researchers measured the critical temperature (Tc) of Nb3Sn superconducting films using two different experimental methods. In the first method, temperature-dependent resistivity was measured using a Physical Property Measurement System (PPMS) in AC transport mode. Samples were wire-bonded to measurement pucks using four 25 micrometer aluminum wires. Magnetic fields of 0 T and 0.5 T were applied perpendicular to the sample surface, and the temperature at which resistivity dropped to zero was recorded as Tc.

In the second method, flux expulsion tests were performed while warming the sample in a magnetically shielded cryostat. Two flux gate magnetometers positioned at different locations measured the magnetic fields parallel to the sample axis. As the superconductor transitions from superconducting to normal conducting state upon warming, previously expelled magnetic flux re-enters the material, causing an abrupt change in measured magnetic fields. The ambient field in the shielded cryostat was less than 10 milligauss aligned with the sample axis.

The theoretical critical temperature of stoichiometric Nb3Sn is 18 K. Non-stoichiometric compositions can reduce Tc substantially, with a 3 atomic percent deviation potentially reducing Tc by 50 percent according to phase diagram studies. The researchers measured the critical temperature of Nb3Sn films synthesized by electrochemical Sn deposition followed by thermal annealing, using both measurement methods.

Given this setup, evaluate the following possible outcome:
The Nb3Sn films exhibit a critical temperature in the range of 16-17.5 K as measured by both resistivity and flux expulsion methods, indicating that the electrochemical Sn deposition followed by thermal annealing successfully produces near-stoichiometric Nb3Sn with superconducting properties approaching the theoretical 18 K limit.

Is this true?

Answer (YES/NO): NO